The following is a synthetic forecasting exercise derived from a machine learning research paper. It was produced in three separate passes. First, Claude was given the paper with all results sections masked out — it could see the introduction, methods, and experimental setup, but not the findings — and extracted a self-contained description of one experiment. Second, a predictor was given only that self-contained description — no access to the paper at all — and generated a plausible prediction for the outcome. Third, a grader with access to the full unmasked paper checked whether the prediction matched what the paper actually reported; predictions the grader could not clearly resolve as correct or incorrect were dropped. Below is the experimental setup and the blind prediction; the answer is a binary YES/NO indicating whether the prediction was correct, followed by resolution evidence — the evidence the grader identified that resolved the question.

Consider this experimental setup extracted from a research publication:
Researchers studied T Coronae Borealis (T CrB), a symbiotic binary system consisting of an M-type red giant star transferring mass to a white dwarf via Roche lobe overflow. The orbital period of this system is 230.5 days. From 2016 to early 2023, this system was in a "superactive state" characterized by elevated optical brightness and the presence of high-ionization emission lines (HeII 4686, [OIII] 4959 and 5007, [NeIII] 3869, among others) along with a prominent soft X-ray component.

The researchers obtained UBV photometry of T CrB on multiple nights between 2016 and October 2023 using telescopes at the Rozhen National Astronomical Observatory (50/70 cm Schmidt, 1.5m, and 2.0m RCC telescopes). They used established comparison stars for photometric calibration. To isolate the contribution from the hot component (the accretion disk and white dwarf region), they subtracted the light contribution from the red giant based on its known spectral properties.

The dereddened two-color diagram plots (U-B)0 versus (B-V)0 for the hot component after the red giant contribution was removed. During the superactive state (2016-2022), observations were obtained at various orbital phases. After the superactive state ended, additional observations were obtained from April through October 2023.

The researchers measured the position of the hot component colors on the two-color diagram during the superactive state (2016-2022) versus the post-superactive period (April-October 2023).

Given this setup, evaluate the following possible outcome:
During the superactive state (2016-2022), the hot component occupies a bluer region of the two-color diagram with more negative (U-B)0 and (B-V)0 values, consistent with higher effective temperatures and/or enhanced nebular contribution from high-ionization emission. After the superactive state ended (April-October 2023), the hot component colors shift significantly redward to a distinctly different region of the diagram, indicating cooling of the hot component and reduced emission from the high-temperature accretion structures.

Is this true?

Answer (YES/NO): YES